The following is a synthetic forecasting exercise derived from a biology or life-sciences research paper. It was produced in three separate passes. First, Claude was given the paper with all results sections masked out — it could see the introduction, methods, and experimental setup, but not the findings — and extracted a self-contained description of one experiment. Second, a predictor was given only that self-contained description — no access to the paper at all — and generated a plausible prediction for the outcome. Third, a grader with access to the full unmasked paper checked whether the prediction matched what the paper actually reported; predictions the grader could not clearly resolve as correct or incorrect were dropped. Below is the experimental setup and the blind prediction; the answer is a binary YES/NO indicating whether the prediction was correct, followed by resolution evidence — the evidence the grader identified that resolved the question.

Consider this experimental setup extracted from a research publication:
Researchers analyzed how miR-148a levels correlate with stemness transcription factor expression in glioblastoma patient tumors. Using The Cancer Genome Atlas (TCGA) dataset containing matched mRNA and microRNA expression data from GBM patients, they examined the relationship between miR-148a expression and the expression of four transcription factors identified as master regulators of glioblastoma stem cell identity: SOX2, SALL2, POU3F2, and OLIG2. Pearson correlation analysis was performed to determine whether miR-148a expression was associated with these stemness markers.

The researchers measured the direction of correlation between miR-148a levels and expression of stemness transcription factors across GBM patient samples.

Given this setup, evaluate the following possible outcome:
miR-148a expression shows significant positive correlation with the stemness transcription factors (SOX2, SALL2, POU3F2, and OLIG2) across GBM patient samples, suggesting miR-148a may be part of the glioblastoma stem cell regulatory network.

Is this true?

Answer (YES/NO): NO